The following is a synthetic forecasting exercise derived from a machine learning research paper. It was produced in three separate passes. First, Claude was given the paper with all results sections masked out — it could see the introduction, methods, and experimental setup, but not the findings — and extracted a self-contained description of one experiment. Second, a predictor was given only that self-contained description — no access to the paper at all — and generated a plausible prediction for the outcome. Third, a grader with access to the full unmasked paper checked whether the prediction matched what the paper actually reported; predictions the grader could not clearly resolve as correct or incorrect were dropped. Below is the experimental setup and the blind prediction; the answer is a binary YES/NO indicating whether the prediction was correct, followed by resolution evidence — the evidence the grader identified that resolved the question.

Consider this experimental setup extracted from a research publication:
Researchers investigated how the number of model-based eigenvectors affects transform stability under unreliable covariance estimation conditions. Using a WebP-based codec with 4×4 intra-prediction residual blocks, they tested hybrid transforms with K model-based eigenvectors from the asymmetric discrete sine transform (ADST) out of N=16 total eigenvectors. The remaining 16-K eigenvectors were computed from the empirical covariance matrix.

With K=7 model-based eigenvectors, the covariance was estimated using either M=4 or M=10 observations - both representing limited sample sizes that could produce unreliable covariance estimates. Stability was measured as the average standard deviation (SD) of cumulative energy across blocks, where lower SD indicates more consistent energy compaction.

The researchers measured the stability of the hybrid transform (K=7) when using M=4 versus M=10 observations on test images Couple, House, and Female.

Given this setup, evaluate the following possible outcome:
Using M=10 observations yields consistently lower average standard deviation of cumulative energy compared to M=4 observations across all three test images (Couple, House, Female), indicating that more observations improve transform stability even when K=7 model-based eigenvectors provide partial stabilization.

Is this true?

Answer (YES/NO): NO